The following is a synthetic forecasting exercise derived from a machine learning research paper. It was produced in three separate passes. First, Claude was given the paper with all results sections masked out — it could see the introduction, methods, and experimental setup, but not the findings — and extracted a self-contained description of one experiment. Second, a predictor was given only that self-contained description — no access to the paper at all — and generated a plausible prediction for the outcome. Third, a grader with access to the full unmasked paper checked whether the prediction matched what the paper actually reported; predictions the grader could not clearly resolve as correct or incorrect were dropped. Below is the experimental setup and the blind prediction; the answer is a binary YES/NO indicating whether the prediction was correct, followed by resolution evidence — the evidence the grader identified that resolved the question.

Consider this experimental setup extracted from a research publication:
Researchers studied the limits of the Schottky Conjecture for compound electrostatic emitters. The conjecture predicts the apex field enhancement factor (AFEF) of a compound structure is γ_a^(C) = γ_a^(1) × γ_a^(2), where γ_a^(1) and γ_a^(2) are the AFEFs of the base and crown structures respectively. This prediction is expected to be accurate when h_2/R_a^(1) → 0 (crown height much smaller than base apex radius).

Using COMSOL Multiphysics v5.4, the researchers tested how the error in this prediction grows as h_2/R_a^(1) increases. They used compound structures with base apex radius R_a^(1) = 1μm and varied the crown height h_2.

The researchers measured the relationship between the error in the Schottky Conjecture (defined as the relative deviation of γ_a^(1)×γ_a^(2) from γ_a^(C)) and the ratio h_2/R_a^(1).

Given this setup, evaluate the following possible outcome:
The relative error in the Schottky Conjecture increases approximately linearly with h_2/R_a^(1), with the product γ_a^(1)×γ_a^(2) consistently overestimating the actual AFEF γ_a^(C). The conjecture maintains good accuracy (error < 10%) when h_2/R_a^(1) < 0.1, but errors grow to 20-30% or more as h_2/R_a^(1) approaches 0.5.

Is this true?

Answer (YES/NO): NO